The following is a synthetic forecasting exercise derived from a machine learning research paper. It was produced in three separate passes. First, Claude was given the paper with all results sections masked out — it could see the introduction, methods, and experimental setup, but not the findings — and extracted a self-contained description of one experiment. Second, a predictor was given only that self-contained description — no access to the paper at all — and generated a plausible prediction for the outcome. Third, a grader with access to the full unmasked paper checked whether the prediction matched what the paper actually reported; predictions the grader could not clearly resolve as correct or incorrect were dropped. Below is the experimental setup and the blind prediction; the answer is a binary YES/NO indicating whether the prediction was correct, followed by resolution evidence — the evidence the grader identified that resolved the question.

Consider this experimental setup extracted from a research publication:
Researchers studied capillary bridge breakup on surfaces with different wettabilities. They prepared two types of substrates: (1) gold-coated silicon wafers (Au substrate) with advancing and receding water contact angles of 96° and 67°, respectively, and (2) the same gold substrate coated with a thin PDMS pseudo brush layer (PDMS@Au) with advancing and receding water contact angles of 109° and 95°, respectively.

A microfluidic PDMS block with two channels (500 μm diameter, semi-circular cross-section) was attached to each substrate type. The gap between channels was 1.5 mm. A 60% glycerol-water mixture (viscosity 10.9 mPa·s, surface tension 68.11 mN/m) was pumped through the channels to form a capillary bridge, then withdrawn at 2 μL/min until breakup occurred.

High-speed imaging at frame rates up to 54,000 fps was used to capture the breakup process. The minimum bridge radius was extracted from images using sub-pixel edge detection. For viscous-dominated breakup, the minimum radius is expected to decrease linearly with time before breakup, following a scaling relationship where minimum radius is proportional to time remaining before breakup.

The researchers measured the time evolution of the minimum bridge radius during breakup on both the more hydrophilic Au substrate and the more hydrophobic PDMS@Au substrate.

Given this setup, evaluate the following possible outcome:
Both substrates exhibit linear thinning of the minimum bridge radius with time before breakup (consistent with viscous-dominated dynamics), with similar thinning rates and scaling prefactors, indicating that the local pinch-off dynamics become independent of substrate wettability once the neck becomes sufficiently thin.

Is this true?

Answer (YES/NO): NO